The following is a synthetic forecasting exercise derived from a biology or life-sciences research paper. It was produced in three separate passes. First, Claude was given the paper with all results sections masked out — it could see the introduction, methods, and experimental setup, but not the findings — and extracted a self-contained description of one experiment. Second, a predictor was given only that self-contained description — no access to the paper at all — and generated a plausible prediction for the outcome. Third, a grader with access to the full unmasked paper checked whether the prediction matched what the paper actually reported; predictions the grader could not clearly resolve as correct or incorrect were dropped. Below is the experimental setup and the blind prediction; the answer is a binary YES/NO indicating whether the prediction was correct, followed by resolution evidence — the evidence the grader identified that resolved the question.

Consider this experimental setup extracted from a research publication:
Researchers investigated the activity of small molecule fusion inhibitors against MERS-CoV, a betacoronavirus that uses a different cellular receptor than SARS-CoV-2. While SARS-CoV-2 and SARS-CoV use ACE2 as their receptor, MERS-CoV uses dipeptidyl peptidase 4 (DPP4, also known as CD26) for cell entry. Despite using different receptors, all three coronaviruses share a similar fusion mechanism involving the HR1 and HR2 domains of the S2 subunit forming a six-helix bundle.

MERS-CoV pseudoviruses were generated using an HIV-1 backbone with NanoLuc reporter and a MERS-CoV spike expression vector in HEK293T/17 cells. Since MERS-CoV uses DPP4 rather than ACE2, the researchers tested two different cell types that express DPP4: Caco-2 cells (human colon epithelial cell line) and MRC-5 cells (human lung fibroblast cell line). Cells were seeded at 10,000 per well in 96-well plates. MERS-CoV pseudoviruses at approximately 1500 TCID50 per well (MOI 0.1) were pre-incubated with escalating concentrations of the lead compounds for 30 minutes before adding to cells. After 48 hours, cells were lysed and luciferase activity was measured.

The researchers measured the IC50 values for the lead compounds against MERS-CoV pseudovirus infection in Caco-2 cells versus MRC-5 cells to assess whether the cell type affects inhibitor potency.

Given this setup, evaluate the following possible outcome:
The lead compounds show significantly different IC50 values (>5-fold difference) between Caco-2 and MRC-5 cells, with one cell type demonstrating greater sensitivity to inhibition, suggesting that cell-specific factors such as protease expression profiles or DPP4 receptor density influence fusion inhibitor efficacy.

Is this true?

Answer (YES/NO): NO